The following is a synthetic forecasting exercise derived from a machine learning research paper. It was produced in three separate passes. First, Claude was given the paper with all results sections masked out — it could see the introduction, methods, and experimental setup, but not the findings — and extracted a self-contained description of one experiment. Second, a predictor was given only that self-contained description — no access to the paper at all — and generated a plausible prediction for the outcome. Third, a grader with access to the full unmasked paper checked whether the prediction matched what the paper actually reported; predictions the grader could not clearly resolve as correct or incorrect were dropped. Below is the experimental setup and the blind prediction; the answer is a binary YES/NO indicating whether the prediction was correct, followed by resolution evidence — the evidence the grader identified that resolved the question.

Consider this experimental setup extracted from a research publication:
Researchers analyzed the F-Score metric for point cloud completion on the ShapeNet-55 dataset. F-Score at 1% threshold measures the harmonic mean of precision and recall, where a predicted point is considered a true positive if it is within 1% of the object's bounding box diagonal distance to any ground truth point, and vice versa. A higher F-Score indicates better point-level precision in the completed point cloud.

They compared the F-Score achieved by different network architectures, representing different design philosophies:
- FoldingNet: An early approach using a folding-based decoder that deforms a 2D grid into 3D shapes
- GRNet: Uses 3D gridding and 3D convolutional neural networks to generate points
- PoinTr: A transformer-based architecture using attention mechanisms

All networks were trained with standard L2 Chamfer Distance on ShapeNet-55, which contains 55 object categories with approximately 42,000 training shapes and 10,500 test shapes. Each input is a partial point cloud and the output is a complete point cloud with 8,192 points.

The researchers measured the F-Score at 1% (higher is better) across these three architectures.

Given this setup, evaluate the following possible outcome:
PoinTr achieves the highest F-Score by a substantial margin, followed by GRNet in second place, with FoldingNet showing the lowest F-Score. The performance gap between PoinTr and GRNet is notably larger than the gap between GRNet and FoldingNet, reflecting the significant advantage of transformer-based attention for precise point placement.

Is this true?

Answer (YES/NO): YES